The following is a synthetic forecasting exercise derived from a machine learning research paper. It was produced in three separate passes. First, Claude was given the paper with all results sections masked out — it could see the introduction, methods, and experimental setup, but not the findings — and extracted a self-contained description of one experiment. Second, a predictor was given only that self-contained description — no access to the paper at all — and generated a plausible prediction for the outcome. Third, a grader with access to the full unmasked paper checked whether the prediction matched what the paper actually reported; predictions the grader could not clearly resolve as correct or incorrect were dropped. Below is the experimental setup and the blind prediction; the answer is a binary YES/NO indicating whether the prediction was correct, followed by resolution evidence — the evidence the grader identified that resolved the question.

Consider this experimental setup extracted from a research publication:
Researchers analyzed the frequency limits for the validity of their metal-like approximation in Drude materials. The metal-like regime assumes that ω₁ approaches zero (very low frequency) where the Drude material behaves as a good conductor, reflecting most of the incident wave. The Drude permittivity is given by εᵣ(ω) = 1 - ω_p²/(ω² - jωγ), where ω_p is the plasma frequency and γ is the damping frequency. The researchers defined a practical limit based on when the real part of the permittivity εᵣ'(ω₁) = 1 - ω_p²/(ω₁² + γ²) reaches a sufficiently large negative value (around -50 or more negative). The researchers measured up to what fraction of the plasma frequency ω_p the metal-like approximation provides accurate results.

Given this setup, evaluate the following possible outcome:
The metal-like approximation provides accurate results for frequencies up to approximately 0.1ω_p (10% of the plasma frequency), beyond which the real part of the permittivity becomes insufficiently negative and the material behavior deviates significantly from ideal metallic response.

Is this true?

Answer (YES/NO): YES